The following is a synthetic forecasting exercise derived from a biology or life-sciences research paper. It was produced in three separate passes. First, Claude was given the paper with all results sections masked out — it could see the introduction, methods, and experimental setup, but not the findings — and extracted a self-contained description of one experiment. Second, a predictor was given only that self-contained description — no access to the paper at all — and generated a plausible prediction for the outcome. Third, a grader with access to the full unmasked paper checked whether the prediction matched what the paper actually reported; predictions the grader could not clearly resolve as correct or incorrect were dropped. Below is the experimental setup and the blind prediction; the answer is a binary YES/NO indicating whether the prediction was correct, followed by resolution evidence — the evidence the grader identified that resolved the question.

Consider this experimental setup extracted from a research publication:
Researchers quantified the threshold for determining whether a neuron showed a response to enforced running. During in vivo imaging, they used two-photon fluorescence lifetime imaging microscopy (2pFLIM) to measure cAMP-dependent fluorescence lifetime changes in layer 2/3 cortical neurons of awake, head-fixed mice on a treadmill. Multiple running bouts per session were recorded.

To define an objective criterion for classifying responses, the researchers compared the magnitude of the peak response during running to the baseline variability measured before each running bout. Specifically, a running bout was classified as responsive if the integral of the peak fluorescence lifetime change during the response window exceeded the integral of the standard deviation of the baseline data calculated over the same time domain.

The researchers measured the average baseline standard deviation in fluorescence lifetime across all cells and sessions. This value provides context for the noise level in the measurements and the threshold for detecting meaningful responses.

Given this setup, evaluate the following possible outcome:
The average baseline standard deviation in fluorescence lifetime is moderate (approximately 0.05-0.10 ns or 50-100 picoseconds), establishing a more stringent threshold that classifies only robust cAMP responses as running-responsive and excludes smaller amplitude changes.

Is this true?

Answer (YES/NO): NO